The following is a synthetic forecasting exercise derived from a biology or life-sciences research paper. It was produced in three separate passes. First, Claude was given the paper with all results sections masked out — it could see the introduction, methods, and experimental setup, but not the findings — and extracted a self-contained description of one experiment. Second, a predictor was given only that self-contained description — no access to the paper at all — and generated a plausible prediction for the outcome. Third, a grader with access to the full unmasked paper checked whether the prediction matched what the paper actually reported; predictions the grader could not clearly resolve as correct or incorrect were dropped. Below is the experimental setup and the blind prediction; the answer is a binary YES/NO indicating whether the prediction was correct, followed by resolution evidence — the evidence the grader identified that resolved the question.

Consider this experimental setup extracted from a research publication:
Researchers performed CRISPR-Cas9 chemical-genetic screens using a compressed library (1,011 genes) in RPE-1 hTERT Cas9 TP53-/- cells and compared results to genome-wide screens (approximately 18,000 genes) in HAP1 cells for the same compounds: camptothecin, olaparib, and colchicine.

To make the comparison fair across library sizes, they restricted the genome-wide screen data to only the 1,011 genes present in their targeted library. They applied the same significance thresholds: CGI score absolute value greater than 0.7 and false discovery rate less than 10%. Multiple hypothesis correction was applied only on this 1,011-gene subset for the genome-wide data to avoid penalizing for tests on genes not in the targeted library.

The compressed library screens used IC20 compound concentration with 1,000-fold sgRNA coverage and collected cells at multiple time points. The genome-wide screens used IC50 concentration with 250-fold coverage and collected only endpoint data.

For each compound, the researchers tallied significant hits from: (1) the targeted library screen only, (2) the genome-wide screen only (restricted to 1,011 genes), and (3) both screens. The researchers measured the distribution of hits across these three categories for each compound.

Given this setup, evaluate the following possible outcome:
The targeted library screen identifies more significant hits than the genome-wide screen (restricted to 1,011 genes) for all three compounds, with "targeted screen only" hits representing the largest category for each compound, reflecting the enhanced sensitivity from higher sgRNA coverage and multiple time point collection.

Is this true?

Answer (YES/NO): NO